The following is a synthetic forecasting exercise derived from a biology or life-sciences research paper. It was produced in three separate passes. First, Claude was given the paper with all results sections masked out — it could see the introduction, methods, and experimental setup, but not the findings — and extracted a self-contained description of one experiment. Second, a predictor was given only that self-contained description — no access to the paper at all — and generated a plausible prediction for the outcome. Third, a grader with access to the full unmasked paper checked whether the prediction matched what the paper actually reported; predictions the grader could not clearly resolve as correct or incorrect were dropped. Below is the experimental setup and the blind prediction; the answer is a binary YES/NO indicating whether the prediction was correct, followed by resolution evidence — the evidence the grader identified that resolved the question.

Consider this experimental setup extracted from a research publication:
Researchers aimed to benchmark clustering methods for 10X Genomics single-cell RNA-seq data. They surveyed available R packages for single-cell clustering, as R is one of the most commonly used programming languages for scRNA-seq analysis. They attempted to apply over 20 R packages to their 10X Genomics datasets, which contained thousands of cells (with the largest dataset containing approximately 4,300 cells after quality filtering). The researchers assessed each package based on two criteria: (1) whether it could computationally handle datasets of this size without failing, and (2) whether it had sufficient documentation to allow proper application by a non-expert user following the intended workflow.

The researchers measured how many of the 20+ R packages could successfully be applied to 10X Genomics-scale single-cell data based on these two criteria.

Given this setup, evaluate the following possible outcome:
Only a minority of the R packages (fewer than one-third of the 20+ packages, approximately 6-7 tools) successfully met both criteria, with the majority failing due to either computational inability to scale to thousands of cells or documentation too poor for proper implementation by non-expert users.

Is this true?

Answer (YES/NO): NO